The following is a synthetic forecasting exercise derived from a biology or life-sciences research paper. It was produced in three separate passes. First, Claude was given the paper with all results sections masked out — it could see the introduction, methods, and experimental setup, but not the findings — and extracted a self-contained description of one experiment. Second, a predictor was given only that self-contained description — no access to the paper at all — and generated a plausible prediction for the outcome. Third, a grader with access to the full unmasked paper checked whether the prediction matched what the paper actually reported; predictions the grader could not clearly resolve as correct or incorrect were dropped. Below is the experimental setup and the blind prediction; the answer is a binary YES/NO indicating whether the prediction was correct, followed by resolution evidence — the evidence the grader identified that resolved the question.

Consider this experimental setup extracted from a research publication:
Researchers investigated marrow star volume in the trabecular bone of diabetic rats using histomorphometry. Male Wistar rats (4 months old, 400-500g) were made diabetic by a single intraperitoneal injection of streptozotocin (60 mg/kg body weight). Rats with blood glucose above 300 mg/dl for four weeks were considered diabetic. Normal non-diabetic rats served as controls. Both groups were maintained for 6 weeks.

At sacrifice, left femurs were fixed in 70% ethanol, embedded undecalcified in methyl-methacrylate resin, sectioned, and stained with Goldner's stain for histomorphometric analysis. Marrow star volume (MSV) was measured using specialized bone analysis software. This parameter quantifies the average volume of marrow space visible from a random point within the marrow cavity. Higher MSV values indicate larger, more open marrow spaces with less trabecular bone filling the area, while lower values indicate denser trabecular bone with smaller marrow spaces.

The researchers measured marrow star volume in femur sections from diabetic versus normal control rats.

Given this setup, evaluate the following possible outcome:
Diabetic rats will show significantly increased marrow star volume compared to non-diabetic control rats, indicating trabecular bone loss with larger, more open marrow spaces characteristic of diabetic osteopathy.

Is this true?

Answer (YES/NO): NO